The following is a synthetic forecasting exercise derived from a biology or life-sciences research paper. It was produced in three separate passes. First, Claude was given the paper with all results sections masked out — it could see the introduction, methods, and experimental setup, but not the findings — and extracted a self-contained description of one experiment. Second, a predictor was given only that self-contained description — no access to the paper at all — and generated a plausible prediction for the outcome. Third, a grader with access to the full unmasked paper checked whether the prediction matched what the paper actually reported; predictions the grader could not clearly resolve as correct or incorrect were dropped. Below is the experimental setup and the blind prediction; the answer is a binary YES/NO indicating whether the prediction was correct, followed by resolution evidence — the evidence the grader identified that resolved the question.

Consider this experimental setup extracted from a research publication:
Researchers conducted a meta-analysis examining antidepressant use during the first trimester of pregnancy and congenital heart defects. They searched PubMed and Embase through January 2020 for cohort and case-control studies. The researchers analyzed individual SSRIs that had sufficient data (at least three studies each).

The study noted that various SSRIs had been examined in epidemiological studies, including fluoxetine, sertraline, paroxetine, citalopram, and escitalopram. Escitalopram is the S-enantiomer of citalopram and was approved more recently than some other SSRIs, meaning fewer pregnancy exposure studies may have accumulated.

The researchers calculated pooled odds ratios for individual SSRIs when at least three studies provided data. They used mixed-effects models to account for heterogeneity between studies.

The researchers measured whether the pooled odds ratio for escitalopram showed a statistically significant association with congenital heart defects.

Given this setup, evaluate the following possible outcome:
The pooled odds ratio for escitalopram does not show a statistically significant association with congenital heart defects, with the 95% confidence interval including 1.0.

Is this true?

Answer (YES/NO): YES